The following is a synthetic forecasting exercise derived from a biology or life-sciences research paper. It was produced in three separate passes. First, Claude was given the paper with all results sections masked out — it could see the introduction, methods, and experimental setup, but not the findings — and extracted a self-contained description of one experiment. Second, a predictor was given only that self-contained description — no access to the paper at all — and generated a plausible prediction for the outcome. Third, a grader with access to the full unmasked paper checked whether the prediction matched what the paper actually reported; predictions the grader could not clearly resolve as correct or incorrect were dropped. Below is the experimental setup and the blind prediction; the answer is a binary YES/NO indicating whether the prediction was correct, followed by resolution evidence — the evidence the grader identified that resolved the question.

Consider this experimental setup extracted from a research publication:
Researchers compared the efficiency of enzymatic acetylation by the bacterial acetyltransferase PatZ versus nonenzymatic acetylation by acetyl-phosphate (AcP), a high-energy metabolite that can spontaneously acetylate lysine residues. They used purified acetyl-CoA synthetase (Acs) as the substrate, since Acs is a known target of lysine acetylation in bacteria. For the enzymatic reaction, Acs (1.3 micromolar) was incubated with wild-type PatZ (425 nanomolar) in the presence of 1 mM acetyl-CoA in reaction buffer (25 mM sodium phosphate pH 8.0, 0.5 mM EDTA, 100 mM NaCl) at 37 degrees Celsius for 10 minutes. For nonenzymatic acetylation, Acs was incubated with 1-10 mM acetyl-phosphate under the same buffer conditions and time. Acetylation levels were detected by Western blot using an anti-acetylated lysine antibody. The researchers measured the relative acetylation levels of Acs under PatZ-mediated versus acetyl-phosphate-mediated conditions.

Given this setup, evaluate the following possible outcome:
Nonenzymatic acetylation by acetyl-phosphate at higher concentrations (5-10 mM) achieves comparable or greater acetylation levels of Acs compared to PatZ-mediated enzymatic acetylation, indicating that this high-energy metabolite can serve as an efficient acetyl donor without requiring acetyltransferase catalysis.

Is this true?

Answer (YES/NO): NO